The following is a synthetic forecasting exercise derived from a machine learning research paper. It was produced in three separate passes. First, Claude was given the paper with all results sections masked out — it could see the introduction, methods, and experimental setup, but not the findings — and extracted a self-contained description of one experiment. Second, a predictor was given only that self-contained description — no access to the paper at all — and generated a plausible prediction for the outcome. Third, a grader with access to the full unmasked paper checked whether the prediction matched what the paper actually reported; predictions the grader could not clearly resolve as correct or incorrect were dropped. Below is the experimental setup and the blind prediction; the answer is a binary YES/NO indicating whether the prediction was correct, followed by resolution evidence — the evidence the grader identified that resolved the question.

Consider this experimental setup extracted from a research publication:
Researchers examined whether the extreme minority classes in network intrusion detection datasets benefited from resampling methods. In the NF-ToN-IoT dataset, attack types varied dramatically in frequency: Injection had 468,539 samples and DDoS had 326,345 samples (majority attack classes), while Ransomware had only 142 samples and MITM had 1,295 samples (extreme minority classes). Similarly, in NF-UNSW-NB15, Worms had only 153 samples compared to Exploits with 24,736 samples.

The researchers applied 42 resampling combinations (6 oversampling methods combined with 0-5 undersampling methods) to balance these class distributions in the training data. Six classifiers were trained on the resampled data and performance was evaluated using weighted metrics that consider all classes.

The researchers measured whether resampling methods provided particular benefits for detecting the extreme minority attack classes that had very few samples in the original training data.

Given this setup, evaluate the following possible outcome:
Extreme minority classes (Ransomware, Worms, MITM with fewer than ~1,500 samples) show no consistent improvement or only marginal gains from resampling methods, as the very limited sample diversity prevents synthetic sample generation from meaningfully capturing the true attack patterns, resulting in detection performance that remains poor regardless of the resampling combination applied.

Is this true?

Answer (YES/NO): YES